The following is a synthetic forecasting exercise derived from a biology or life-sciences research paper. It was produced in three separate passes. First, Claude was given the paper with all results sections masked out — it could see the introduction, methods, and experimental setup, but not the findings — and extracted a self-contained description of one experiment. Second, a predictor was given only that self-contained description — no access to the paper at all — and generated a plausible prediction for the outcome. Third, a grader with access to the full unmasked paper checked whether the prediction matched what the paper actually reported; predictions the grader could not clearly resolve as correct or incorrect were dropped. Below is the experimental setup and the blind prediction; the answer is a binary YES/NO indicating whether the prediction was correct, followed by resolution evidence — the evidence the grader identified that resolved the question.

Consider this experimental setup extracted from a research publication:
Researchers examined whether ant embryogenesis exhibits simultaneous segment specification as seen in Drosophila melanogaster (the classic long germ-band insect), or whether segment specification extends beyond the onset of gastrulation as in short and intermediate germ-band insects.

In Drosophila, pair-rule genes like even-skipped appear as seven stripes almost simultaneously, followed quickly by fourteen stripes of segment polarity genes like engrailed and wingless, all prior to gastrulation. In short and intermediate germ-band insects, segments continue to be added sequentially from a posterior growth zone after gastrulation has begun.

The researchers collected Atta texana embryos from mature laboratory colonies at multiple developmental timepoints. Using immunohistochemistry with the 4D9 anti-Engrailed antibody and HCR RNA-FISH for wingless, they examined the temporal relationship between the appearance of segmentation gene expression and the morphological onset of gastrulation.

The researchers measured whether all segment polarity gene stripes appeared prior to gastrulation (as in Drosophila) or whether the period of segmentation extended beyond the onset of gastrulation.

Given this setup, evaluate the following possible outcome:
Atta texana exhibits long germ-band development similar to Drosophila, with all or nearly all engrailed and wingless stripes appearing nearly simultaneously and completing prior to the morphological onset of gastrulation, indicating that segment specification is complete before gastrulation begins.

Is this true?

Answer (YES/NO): NO